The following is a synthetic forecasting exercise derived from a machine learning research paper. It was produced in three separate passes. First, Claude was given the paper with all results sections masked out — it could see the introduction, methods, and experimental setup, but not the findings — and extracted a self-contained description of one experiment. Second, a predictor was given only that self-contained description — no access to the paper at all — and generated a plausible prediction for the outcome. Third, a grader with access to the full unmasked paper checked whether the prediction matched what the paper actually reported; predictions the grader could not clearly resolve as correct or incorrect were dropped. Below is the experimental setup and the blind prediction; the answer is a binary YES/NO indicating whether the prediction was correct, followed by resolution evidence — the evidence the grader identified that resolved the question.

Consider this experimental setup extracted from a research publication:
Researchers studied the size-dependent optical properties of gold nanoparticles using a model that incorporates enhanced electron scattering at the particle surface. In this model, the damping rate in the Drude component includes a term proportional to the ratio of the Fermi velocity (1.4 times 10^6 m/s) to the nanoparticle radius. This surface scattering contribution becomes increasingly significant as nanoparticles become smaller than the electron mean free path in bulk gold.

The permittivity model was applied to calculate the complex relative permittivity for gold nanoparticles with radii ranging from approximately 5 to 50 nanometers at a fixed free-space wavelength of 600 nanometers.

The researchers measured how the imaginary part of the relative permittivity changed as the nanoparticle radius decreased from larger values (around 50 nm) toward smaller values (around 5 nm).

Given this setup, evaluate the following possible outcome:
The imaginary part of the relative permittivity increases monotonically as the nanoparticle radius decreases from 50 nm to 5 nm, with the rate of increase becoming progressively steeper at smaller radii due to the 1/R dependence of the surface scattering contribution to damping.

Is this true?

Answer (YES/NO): YES